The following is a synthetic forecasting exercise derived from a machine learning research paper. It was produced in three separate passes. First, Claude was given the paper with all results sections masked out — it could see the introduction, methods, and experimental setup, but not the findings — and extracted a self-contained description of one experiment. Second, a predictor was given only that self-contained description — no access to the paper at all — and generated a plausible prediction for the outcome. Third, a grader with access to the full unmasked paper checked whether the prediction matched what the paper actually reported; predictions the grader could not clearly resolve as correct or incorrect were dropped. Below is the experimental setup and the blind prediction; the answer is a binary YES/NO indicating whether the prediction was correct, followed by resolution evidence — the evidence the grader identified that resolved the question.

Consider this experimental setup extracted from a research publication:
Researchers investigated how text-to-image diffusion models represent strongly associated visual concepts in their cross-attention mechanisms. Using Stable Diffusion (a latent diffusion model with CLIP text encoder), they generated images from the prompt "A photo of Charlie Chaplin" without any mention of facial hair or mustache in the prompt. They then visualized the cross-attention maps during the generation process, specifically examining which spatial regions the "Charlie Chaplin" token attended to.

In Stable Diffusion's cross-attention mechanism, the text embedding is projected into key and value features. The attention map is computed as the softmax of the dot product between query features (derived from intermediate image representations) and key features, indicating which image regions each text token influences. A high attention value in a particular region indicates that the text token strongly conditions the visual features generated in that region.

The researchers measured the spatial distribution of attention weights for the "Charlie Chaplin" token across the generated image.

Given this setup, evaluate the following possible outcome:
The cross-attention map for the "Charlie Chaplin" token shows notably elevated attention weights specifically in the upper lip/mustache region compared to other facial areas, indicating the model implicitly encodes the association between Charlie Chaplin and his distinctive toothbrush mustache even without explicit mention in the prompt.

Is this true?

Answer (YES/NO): YES